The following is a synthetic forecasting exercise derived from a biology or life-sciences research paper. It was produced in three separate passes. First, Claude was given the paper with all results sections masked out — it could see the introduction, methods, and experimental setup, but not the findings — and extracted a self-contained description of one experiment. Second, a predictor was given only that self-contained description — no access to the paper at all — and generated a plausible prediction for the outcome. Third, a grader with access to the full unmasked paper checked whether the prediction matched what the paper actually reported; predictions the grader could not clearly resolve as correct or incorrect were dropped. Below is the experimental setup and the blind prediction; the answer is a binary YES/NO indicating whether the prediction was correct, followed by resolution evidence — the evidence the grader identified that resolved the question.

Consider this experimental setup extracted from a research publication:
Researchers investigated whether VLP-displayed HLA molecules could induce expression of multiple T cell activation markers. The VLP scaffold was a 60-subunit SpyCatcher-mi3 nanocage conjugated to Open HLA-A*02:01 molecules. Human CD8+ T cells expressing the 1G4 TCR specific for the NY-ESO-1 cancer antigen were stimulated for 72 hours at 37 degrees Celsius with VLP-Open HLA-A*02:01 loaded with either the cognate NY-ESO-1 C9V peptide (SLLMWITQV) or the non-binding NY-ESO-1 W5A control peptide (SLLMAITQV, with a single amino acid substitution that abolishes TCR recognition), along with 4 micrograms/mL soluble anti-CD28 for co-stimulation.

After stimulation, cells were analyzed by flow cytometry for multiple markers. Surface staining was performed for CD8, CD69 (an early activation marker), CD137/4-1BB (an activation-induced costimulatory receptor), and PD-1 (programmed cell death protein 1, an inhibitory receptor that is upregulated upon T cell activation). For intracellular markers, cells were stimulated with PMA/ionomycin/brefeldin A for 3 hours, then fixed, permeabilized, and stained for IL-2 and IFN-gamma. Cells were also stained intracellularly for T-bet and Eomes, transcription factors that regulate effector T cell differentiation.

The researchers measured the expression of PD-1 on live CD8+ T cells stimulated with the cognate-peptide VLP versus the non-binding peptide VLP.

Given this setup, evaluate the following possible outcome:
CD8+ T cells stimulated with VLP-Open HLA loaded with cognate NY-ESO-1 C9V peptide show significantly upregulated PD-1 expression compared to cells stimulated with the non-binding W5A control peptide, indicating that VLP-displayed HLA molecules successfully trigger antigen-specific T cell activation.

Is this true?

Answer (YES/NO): YES